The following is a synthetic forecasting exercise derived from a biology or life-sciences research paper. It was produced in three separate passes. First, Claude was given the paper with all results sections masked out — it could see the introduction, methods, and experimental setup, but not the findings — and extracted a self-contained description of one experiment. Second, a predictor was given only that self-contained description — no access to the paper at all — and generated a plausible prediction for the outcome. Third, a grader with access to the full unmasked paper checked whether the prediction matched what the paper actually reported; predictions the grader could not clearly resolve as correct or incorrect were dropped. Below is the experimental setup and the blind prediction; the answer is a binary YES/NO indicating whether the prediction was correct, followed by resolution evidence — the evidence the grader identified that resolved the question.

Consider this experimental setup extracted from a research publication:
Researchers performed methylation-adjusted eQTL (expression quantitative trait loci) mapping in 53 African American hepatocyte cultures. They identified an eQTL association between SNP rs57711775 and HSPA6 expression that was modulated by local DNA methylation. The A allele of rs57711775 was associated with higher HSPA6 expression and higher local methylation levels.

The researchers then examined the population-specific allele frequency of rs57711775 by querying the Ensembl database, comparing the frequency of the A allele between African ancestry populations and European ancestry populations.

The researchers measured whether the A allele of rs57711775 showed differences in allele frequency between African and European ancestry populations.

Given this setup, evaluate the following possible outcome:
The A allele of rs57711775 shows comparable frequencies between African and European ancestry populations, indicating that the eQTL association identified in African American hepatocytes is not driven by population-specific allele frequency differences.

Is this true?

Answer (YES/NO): NO